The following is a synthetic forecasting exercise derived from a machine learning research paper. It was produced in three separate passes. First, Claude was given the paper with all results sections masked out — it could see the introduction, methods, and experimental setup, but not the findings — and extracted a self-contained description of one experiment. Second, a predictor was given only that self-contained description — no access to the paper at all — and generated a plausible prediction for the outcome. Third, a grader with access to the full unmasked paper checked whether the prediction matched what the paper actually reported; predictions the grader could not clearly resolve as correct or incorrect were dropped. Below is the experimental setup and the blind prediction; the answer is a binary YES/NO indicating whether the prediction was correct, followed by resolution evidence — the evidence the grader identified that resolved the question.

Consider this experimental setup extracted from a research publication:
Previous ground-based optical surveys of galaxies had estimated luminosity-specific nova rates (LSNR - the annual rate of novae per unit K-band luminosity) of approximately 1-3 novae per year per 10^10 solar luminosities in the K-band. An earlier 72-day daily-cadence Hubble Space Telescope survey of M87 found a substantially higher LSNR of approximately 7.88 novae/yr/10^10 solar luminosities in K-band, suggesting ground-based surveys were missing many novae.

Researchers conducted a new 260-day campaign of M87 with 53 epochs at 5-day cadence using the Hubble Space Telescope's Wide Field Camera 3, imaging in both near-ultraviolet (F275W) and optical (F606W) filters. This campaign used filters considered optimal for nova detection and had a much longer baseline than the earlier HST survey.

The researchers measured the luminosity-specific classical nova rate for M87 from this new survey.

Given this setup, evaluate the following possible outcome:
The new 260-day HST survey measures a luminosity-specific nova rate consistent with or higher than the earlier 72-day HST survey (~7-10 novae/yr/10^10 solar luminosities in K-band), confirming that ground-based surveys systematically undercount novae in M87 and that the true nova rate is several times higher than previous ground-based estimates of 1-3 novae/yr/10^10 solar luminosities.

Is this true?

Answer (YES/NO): YES